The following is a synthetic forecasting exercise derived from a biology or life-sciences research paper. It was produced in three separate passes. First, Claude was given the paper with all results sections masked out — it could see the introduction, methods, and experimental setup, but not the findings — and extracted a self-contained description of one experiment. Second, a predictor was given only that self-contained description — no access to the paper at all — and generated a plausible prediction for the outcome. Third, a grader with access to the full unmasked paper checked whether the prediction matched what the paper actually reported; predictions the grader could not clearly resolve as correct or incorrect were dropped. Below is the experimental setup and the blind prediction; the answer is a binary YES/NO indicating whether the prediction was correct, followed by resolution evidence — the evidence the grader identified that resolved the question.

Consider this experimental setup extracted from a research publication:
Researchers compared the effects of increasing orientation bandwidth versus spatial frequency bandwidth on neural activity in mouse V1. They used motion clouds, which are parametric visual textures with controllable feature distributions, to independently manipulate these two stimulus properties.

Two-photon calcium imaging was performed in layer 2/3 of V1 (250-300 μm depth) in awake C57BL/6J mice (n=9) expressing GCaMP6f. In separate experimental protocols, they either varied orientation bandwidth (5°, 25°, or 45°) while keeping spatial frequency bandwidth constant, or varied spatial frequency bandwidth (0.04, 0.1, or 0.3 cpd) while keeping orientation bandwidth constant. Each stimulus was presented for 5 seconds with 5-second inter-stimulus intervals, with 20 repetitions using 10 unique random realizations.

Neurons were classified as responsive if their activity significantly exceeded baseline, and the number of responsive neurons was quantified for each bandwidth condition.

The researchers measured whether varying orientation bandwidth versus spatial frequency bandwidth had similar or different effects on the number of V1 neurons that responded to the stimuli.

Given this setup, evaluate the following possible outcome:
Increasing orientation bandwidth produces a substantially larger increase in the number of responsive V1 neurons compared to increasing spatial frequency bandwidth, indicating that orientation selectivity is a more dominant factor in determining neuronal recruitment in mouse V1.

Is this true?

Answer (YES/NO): YES